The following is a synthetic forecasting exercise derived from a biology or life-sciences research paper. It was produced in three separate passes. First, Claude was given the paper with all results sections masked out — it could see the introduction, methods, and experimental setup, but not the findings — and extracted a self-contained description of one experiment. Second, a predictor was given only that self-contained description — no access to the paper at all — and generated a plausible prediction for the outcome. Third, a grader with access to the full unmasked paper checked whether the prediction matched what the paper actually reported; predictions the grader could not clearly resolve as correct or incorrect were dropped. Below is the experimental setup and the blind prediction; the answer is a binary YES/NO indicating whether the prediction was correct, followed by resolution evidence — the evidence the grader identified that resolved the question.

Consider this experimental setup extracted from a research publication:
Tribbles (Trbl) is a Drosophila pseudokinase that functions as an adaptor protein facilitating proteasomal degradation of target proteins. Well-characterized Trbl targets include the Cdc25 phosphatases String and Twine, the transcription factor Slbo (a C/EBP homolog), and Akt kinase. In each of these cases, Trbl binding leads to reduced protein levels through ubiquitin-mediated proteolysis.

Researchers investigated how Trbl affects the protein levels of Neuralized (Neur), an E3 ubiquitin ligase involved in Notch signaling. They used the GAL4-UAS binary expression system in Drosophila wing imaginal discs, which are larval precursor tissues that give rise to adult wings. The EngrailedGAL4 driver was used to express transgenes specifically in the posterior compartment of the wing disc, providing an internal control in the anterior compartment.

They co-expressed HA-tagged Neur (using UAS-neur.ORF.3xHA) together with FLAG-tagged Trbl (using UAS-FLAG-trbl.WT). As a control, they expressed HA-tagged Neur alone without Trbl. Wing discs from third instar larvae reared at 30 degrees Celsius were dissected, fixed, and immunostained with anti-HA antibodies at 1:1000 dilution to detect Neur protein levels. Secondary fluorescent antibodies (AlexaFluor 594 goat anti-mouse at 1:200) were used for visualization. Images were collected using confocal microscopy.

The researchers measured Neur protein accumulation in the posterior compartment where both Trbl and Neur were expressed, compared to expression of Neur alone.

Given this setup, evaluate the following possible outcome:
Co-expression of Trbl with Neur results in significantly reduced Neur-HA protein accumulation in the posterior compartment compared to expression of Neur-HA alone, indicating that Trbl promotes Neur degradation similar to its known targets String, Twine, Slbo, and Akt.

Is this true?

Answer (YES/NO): NO